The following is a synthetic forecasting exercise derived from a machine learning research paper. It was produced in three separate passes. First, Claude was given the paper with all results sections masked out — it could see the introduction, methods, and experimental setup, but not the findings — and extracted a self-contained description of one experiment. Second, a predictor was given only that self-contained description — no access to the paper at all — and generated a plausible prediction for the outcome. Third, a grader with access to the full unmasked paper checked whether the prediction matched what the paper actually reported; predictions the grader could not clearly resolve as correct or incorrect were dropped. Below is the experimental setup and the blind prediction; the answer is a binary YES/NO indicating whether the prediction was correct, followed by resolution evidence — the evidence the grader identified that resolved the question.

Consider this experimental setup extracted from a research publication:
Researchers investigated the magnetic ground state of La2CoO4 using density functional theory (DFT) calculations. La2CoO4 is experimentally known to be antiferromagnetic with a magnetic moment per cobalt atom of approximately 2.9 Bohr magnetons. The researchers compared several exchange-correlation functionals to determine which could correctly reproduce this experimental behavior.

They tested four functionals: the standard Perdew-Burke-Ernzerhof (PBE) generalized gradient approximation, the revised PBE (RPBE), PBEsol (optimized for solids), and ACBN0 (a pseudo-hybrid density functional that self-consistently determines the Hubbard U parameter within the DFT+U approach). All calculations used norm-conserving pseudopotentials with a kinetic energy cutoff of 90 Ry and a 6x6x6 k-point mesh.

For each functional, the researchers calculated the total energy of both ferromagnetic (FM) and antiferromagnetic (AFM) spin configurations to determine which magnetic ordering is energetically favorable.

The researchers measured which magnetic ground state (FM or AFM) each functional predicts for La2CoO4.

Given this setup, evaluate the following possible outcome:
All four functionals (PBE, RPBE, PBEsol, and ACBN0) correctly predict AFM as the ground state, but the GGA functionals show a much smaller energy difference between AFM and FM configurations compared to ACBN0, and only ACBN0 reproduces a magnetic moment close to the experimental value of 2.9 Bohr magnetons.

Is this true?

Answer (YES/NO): NO